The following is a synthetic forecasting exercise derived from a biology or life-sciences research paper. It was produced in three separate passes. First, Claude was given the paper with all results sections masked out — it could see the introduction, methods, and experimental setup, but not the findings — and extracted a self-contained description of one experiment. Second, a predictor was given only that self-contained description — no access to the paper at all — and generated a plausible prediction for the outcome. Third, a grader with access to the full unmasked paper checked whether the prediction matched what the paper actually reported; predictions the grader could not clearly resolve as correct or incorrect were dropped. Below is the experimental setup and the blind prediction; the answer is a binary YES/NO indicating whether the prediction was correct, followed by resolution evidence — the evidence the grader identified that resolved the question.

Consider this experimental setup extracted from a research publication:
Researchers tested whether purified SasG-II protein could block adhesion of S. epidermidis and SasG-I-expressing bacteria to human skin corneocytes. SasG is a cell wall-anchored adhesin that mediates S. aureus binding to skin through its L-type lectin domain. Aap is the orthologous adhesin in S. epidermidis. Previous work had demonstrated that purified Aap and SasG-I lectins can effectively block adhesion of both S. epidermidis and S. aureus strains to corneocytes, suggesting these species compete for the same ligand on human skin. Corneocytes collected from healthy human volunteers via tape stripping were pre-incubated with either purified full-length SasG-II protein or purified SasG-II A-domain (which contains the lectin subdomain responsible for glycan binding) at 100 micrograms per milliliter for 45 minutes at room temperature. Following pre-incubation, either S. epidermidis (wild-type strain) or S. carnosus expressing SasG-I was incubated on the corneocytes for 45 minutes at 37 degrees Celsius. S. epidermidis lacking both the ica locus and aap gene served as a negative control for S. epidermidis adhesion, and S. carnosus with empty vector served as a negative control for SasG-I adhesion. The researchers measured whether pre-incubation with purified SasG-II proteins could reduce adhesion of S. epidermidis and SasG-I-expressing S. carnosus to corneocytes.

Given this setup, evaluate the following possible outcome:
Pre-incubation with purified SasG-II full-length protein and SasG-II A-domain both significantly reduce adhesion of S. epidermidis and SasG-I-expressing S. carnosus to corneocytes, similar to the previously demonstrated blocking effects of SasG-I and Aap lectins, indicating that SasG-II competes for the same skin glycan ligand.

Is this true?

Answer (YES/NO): YES